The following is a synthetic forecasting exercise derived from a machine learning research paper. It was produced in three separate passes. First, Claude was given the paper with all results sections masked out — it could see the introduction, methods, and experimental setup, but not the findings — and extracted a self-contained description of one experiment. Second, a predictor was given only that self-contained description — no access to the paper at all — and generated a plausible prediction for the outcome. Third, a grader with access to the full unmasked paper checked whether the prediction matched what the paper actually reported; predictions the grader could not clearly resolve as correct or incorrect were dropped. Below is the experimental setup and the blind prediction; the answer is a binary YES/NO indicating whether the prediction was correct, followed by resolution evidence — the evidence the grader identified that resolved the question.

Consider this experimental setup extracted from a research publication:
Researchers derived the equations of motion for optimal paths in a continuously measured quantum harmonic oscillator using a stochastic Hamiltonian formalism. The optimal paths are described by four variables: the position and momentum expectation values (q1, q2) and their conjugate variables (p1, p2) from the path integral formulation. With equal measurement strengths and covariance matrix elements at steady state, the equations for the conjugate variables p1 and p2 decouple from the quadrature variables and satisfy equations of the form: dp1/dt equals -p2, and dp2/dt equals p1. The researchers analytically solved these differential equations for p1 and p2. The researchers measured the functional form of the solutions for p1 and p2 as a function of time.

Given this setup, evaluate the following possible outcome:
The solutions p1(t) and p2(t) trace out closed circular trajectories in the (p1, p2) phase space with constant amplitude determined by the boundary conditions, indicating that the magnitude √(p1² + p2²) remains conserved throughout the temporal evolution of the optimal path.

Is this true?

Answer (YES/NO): YES